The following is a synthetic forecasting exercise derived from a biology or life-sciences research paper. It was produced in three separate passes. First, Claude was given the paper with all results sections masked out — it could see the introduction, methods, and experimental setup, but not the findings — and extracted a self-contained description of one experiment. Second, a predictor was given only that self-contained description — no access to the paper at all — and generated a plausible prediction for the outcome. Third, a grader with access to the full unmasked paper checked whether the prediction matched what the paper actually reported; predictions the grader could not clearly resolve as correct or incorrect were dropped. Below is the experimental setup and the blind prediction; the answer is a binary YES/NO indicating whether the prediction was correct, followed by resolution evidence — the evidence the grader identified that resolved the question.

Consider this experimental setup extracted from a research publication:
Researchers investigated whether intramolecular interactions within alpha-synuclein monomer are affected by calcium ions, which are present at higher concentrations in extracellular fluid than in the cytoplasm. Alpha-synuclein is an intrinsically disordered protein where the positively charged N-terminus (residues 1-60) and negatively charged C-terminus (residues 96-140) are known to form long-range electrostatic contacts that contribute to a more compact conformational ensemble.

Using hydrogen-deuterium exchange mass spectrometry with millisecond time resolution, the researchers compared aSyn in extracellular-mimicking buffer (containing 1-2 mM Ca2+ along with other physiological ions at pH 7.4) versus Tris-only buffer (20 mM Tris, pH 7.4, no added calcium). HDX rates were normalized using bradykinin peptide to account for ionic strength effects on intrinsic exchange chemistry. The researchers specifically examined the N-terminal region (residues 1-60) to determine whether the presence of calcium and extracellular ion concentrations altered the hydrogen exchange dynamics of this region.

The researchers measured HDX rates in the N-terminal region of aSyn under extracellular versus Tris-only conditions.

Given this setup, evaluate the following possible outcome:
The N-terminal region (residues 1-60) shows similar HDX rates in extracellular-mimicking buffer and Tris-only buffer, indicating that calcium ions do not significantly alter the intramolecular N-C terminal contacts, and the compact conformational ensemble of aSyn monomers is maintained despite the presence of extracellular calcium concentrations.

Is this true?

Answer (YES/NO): NO